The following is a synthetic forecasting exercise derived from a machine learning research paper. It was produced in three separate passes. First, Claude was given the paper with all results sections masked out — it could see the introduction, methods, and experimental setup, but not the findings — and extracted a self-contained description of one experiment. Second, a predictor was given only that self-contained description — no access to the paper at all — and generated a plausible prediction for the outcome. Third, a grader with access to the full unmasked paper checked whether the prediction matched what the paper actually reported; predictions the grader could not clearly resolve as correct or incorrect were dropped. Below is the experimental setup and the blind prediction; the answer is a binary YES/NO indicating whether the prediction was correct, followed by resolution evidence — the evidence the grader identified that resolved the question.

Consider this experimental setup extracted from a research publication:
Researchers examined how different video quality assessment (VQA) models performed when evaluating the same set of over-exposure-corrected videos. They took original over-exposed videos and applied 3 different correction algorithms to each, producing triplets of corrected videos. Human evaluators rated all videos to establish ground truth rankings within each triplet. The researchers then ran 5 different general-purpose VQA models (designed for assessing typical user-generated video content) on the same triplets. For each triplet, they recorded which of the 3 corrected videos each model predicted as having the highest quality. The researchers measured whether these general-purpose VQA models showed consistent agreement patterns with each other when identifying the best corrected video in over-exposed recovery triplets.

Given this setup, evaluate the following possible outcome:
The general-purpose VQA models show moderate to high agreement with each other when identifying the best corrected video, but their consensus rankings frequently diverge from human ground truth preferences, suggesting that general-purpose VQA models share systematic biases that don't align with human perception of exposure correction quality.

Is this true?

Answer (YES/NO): NO